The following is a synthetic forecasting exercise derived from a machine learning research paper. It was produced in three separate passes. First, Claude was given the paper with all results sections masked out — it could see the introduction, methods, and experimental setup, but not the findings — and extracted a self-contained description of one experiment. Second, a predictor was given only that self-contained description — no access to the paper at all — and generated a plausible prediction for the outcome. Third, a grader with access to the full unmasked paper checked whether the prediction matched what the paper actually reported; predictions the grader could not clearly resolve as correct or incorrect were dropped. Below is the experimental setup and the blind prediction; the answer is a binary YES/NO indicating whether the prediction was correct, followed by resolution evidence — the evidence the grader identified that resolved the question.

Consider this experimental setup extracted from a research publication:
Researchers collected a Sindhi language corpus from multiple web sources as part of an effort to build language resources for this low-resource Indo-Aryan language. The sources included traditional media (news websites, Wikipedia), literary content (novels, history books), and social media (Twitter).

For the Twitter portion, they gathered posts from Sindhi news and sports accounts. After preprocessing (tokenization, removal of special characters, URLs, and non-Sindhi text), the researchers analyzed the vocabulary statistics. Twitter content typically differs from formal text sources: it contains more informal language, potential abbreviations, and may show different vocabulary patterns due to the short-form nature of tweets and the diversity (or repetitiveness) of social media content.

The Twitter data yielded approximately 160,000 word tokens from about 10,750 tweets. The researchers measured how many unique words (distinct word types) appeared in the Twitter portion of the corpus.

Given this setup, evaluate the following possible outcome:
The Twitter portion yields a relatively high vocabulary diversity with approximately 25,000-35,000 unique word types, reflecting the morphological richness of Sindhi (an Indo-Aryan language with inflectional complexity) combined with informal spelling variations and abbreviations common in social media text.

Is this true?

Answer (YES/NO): NO